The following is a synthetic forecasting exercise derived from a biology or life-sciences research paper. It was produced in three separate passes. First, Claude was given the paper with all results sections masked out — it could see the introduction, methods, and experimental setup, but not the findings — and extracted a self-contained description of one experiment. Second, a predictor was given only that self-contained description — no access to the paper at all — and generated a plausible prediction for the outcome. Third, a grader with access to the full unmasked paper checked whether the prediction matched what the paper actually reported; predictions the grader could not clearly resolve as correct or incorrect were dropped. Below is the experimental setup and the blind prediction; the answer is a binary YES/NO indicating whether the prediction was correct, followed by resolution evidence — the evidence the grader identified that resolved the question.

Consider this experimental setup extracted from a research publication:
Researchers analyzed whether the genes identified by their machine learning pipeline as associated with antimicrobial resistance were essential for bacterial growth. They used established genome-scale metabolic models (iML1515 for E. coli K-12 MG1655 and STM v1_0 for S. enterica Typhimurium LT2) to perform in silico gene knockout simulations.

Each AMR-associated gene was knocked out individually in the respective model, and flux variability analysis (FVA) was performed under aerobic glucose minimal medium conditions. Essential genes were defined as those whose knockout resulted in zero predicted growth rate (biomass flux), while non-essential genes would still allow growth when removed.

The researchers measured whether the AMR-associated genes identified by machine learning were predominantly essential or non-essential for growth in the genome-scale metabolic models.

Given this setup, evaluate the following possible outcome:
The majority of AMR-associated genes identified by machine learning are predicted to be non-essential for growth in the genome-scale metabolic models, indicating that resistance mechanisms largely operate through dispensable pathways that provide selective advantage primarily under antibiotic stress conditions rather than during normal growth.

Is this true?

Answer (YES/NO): YES